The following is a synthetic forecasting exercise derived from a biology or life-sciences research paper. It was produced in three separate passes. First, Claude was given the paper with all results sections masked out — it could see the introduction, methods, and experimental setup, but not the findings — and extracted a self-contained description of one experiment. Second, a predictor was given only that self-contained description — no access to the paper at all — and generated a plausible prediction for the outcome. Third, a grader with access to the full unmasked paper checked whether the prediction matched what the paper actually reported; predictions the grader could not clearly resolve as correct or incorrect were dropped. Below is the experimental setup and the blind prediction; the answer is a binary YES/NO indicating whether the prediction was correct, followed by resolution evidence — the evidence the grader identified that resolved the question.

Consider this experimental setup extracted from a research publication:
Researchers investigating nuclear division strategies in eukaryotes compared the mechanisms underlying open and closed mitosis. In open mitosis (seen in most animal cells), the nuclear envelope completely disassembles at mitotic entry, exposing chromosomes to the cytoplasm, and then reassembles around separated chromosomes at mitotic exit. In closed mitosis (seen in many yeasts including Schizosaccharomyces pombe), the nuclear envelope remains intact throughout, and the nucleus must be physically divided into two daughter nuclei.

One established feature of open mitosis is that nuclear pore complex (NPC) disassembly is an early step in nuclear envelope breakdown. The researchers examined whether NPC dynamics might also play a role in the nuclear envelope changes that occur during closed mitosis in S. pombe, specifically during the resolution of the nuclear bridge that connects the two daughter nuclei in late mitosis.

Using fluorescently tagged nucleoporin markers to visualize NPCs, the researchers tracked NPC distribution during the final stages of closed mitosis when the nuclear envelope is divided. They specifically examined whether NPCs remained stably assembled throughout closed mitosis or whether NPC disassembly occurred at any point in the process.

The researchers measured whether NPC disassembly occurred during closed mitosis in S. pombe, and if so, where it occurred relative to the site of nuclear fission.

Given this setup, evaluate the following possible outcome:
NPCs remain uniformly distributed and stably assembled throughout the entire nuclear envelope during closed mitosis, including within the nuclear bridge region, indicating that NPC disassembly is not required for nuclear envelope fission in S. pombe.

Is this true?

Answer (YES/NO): NO